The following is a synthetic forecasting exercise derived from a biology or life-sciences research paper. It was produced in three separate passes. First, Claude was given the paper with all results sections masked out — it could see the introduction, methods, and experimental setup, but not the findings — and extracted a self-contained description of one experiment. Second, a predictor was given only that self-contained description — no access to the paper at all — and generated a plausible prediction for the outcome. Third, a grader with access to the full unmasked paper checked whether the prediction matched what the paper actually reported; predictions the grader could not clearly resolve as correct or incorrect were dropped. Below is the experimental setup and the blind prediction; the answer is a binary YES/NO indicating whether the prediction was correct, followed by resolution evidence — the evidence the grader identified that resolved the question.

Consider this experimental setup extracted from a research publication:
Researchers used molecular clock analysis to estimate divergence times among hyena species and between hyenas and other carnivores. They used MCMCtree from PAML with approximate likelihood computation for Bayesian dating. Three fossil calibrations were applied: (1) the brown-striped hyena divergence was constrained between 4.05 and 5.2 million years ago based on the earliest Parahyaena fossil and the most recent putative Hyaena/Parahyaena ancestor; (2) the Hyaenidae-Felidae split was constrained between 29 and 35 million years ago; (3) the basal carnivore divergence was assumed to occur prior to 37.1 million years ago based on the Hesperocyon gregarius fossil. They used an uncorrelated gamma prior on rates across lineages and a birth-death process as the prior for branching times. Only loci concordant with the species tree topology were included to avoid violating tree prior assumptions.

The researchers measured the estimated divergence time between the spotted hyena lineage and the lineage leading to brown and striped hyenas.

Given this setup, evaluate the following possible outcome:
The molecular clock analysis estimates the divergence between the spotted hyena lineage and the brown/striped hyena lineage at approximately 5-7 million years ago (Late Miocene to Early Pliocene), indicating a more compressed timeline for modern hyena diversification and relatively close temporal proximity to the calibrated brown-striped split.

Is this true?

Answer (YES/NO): YES